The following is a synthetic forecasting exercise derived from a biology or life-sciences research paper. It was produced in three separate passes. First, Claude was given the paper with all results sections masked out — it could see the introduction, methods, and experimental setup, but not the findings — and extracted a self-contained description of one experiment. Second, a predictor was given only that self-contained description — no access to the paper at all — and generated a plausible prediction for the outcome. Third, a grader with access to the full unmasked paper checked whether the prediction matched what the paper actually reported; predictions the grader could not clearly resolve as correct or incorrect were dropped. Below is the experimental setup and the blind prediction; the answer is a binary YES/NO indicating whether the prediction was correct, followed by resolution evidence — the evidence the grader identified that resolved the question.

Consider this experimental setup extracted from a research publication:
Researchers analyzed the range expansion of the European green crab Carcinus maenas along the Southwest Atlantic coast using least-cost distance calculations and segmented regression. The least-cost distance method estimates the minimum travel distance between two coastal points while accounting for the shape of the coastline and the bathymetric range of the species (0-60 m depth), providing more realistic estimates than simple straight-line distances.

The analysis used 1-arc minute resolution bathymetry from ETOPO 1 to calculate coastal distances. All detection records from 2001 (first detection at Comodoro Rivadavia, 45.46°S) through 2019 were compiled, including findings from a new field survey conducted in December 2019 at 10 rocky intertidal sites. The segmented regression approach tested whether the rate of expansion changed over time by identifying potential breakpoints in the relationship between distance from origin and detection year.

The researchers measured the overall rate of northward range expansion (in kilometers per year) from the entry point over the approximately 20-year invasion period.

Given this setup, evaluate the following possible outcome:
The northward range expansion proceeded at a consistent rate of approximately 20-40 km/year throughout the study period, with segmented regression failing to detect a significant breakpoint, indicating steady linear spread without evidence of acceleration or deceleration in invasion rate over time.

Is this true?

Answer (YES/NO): NO